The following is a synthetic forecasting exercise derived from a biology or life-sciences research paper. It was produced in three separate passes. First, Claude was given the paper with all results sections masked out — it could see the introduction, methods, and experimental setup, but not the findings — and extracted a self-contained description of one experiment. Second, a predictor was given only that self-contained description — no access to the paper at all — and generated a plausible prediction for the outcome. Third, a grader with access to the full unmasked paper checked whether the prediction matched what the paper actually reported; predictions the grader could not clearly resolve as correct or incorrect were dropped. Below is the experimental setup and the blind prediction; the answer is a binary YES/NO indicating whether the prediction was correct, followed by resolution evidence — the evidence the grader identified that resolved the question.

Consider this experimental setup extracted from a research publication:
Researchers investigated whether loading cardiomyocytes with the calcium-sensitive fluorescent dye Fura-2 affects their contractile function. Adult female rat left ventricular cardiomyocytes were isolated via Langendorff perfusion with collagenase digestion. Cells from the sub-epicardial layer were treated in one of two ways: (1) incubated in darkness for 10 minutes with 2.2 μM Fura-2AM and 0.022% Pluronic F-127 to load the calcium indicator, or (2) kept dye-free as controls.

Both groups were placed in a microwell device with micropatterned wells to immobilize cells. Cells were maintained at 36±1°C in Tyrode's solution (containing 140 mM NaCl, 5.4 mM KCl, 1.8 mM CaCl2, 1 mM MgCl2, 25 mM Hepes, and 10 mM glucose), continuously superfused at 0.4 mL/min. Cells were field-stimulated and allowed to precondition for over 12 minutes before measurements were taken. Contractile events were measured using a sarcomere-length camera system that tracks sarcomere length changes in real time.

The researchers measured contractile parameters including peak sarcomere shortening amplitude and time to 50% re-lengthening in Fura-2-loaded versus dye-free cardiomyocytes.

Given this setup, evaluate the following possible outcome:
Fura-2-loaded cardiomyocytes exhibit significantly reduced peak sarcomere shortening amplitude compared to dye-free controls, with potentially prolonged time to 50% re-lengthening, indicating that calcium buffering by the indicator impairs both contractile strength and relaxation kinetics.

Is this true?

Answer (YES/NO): NO